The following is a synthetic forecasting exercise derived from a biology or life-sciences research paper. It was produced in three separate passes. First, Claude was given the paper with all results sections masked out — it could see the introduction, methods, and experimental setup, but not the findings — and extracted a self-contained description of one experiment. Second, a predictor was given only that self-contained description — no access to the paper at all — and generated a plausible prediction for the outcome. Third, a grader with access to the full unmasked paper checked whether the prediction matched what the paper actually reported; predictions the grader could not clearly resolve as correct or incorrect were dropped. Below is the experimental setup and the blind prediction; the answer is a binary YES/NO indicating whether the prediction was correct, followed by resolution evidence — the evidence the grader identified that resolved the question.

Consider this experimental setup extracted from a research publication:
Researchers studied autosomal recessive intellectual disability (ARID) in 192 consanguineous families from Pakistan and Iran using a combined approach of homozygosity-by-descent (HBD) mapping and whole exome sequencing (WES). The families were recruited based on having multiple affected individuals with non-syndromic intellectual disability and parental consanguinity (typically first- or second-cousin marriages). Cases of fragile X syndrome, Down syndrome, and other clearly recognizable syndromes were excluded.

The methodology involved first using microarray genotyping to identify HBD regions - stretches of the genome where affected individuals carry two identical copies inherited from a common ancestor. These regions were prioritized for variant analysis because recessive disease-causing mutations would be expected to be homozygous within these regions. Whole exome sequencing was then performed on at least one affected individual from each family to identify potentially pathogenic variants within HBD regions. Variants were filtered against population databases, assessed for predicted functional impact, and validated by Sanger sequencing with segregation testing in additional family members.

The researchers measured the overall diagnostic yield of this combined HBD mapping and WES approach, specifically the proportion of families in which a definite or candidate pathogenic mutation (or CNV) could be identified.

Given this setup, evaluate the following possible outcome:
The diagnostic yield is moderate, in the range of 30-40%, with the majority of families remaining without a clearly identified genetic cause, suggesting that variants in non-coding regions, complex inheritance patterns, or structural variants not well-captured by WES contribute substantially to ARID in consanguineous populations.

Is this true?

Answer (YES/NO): NO